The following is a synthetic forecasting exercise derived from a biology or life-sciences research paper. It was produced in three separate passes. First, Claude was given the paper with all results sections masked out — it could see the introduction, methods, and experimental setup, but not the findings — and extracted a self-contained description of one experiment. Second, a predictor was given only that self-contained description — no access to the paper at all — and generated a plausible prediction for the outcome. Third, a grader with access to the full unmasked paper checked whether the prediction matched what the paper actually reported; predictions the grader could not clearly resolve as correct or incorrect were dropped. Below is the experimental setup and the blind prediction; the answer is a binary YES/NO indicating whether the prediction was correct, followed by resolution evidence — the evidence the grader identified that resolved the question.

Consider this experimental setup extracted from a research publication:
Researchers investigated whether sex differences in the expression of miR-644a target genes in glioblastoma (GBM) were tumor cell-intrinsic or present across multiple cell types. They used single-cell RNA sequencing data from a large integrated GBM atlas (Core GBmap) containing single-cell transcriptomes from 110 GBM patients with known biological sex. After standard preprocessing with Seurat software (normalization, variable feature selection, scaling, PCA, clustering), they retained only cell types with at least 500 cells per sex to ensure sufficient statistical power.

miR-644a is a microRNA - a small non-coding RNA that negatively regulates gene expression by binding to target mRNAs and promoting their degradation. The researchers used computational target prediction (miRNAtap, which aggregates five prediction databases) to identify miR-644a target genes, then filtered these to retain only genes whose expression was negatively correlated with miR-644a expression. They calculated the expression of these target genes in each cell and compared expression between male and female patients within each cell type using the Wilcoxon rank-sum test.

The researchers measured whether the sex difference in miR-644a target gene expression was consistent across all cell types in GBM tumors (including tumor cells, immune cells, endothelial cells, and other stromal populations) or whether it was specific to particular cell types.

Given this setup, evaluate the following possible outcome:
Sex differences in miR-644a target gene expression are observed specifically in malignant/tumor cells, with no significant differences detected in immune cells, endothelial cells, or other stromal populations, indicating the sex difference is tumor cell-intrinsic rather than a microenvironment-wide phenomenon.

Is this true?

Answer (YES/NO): NO